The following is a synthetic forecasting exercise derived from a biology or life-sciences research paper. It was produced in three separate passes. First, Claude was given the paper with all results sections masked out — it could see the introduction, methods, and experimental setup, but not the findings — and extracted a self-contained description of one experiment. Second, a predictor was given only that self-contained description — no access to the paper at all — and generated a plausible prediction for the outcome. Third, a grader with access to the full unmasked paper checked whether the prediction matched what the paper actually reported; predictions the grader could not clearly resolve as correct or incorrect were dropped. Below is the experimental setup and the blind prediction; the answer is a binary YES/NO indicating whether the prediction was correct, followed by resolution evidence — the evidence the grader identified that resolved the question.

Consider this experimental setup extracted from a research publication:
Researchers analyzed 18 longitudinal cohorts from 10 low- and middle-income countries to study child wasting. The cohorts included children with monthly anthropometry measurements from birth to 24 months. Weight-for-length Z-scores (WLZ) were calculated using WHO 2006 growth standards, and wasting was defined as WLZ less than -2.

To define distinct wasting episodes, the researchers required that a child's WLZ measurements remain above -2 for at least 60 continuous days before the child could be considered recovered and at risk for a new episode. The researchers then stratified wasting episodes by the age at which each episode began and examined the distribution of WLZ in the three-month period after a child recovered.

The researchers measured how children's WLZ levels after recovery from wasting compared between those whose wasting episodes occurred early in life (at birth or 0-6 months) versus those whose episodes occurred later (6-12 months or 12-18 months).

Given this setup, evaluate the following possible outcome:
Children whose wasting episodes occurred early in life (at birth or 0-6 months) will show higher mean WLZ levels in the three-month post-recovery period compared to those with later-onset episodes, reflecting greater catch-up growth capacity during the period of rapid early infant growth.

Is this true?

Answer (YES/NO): YES